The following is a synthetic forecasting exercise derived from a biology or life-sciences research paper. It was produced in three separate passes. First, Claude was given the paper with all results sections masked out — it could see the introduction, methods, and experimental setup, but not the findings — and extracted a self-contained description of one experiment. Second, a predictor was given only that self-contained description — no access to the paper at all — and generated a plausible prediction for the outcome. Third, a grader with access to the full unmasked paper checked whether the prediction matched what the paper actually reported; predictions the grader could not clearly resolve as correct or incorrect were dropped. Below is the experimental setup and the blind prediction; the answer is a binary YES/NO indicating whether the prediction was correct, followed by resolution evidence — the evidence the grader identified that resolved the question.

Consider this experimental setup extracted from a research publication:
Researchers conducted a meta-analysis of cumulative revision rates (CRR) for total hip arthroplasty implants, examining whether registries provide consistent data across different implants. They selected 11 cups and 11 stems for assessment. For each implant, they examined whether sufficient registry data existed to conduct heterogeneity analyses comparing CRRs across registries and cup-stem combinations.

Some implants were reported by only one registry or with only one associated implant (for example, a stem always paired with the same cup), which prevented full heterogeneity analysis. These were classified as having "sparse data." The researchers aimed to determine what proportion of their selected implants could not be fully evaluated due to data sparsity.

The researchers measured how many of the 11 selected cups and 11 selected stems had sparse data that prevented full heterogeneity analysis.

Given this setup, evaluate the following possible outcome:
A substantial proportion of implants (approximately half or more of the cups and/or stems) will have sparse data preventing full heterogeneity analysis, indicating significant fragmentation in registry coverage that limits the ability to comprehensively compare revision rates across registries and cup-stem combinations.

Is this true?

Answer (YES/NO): NO